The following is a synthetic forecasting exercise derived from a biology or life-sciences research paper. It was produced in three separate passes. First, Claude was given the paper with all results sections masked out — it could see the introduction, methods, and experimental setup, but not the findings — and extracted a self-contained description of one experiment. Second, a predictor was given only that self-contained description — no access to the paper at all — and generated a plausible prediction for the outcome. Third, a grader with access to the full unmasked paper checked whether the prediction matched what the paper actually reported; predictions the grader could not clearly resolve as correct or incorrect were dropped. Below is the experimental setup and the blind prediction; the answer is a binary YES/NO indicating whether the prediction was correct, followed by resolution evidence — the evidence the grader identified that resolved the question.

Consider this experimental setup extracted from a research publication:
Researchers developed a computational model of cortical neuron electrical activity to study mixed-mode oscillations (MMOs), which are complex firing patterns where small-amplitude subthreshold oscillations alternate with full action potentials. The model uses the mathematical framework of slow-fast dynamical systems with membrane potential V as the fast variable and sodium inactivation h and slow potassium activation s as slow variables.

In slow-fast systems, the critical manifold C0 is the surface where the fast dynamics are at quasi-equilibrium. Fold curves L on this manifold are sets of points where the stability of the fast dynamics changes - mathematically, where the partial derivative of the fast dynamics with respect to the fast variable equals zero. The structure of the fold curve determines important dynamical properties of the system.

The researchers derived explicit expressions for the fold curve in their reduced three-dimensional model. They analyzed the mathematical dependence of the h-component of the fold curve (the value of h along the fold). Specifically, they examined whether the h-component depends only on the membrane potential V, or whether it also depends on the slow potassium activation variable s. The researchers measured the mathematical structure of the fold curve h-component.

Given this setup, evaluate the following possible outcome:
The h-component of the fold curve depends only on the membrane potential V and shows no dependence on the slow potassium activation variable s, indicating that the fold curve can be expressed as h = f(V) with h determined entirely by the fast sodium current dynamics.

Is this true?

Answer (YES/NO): YES